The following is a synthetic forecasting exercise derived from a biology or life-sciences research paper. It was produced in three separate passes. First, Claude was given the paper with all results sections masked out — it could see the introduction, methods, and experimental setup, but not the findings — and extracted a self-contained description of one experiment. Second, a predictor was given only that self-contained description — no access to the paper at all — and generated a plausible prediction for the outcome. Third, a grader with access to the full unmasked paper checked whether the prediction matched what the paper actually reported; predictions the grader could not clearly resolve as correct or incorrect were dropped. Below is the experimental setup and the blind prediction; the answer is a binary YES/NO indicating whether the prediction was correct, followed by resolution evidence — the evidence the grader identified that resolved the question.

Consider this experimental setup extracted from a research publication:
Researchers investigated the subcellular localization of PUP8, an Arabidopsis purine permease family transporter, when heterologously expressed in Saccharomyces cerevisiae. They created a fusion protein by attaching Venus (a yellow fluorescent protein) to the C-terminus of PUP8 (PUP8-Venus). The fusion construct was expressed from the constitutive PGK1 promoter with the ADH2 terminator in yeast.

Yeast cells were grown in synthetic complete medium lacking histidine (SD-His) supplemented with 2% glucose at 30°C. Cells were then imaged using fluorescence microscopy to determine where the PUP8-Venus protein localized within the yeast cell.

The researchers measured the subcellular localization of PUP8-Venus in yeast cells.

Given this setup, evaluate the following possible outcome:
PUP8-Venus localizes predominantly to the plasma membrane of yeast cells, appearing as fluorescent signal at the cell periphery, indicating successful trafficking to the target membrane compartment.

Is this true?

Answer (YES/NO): NO